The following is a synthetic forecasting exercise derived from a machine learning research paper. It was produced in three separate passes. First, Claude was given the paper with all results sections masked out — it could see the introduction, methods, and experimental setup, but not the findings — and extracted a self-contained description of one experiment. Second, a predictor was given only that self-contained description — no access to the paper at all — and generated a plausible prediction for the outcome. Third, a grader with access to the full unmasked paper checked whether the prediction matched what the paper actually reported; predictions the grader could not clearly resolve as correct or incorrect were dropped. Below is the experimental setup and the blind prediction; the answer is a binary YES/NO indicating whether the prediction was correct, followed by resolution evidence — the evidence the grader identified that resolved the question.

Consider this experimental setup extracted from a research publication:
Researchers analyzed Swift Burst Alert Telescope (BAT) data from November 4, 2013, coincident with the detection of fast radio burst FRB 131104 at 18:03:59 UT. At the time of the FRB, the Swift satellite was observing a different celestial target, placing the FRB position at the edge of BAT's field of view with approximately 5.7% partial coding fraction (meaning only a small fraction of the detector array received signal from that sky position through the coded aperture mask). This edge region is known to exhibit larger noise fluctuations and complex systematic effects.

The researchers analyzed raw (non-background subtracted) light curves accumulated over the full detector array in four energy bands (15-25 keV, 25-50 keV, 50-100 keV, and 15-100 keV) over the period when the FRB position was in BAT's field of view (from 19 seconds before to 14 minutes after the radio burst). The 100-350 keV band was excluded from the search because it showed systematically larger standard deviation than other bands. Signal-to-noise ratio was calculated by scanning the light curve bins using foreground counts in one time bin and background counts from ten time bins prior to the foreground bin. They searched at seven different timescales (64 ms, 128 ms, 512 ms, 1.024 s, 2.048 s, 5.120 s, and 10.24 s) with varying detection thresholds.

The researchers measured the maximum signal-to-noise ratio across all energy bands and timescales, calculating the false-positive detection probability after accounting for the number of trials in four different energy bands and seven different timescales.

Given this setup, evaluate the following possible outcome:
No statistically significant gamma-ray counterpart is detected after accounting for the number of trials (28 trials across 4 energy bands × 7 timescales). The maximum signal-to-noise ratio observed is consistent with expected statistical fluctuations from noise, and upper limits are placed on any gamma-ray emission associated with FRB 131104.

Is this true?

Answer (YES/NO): YES